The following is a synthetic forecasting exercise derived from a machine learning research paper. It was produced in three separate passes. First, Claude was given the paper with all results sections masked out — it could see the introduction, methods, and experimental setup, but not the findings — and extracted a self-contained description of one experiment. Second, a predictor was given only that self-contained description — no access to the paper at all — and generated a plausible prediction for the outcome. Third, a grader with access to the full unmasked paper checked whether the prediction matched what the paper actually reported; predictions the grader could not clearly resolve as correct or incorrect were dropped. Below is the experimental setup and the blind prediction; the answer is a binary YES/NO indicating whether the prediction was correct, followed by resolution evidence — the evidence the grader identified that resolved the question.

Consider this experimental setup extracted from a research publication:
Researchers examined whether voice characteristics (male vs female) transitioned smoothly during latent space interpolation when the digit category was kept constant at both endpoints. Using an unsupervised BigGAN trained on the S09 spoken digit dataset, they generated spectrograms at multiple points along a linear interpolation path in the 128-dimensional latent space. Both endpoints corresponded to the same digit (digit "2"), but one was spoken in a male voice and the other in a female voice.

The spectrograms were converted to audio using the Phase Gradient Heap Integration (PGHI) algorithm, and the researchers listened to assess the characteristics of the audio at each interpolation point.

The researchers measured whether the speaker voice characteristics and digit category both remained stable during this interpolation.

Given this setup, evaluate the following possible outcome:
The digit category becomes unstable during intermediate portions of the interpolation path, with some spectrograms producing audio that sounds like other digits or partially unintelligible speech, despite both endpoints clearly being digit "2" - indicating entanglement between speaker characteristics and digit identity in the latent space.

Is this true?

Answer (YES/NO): YES